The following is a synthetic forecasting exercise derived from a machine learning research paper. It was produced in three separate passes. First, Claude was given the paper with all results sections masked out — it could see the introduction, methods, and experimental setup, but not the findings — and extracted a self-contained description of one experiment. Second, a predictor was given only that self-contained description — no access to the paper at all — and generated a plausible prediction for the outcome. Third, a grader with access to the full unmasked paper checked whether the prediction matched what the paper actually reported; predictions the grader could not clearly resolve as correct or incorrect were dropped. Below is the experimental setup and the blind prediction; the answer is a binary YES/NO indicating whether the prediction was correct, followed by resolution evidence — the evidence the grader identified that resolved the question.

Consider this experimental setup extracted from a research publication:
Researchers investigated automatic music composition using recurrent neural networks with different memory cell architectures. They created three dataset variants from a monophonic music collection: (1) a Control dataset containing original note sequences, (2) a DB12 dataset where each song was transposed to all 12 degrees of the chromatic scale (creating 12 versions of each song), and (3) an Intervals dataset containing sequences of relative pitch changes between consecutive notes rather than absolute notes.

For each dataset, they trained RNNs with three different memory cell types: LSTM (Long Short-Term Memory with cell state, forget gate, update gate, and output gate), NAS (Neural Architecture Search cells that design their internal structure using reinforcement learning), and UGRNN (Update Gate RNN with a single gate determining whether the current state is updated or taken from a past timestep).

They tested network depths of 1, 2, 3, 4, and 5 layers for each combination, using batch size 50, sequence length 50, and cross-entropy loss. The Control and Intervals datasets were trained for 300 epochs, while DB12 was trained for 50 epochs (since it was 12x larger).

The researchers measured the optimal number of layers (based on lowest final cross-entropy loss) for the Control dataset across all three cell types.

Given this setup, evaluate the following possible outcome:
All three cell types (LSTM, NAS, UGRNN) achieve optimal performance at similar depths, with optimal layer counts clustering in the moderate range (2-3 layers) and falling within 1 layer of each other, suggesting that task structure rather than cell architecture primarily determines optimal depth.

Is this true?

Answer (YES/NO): YES